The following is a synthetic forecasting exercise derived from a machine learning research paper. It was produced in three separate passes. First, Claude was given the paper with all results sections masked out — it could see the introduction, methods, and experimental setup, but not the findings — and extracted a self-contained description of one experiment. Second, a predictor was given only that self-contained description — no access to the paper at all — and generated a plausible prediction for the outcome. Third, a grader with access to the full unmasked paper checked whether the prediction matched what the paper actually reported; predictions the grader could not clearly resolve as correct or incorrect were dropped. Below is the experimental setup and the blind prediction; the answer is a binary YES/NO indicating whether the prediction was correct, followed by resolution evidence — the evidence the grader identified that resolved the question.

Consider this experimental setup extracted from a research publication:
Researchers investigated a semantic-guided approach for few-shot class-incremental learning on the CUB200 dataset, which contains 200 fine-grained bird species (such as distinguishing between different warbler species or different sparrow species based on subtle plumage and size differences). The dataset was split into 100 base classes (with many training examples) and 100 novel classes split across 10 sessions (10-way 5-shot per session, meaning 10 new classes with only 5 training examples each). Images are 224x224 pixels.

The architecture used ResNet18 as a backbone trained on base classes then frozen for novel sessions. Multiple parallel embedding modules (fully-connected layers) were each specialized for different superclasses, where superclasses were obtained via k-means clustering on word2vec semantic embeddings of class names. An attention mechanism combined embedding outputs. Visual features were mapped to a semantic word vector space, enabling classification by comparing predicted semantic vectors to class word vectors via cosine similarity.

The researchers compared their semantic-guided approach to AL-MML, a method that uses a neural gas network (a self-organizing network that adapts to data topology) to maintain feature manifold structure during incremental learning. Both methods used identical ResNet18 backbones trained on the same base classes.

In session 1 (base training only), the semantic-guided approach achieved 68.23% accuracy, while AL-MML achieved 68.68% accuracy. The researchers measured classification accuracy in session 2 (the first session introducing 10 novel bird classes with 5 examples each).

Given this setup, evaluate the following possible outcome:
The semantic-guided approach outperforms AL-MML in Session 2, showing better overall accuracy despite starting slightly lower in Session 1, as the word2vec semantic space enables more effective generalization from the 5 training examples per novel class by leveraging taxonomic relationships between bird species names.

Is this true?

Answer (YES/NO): NO